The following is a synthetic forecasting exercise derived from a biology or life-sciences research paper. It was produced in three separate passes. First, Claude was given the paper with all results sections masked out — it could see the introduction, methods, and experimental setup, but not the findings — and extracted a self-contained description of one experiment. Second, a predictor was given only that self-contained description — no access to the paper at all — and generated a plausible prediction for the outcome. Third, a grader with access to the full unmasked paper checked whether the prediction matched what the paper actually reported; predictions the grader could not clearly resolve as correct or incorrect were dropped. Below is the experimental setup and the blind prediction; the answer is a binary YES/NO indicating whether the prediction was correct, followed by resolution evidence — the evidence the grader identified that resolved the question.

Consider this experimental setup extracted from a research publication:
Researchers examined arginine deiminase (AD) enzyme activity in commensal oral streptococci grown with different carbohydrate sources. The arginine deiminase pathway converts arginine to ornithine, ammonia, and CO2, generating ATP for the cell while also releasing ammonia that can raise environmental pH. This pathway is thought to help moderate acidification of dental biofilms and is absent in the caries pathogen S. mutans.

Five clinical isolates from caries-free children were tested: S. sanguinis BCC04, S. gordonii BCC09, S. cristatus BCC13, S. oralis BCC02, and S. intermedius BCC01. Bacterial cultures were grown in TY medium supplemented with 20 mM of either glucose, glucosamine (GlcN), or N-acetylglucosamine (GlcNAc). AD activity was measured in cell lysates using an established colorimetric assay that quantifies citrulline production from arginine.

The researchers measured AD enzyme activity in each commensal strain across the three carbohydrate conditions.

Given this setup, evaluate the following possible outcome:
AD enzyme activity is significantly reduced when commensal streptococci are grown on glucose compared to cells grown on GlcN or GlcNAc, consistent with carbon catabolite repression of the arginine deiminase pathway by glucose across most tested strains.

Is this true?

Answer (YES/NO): NO